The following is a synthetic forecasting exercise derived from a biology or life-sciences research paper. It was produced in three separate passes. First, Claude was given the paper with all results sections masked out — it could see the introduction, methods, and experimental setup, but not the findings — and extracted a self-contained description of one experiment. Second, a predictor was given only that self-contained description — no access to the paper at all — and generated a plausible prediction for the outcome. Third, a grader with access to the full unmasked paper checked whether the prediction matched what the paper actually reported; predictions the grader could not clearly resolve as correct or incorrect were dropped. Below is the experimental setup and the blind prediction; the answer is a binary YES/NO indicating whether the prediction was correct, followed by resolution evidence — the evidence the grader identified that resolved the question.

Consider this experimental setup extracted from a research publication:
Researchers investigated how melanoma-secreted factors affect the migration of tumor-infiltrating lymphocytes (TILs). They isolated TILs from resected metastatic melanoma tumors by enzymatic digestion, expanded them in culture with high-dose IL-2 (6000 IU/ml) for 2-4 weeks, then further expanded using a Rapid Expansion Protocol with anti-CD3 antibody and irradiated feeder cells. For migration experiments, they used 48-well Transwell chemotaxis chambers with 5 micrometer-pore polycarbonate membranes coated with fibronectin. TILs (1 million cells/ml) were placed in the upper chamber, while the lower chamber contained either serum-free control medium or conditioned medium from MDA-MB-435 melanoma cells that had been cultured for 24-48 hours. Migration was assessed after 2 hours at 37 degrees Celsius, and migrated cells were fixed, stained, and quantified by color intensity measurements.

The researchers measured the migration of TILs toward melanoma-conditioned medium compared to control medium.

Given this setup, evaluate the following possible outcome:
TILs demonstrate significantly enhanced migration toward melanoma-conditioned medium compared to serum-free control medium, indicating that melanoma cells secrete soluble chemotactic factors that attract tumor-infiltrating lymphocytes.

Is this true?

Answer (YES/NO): NO